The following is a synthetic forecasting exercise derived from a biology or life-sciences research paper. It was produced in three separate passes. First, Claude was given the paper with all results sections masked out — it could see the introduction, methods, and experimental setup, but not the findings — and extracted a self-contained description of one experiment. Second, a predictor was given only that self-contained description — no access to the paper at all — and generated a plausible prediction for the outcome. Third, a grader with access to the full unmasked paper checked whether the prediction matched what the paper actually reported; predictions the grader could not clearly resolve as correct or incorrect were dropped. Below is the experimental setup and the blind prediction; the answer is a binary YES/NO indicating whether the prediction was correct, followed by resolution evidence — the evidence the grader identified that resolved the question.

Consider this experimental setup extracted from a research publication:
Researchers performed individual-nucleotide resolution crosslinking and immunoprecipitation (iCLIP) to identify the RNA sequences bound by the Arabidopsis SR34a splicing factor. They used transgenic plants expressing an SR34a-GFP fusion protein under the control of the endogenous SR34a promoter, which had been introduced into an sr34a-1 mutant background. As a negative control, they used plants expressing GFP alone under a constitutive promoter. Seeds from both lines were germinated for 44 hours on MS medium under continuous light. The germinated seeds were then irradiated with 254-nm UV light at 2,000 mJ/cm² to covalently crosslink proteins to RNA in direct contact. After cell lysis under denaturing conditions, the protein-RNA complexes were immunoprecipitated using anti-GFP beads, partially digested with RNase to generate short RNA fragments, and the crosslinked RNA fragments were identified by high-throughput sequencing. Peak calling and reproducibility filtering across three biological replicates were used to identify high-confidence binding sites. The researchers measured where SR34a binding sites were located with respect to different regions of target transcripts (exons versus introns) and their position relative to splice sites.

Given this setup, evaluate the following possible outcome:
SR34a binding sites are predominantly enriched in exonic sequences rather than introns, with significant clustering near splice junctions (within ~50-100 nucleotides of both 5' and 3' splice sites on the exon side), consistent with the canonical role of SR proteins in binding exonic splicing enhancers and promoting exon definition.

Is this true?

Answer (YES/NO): YES